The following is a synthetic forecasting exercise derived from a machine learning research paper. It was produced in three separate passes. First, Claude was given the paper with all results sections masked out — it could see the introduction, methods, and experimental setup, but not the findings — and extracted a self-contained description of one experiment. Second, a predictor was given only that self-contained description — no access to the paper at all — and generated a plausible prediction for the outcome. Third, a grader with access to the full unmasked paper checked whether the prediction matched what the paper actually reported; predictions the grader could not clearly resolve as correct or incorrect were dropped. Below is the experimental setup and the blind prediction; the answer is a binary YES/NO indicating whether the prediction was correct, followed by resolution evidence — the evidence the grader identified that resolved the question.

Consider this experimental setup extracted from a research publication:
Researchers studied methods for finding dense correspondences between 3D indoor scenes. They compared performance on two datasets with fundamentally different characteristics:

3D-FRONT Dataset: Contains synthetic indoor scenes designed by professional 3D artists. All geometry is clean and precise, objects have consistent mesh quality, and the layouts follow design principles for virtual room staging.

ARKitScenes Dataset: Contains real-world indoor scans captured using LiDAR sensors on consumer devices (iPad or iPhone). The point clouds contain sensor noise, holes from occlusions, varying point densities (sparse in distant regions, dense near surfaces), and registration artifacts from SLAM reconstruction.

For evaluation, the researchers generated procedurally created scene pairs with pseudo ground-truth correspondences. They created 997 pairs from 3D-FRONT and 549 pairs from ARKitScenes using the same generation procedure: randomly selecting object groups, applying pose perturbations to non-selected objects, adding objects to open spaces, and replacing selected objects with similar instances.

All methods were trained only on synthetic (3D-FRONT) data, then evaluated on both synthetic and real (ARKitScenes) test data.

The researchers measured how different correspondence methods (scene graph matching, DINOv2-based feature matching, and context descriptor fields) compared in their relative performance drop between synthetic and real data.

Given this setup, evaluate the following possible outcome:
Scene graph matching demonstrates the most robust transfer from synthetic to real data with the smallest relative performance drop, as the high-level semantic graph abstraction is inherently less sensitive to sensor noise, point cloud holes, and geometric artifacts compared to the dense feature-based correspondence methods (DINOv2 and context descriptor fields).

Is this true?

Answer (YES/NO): NO